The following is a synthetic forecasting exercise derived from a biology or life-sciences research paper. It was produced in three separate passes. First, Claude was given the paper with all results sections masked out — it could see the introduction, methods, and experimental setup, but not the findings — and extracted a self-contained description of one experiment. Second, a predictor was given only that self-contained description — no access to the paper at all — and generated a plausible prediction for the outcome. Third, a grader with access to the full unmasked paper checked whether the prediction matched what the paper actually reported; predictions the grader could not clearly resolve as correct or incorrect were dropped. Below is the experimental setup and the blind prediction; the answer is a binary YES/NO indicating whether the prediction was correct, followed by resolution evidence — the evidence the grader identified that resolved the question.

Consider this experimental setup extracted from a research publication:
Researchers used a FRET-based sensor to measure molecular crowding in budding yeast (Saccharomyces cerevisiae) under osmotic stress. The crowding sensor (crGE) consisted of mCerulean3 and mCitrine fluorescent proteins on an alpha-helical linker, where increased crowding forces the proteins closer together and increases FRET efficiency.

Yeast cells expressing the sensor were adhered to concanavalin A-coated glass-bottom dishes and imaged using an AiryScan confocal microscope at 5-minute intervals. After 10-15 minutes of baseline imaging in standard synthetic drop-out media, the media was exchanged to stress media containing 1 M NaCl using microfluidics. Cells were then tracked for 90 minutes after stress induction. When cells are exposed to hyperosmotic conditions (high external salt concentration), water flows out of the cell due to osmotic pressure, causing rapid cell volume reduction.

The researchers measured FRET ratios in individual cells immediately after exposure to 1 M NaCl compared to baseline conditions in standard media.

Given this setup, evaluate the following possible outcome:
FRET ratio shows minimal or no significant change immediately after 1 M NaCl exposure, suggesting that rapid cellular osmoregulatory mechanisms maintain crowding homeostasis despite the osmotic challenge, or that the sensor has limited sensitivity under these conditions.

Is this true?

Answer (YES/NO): NO